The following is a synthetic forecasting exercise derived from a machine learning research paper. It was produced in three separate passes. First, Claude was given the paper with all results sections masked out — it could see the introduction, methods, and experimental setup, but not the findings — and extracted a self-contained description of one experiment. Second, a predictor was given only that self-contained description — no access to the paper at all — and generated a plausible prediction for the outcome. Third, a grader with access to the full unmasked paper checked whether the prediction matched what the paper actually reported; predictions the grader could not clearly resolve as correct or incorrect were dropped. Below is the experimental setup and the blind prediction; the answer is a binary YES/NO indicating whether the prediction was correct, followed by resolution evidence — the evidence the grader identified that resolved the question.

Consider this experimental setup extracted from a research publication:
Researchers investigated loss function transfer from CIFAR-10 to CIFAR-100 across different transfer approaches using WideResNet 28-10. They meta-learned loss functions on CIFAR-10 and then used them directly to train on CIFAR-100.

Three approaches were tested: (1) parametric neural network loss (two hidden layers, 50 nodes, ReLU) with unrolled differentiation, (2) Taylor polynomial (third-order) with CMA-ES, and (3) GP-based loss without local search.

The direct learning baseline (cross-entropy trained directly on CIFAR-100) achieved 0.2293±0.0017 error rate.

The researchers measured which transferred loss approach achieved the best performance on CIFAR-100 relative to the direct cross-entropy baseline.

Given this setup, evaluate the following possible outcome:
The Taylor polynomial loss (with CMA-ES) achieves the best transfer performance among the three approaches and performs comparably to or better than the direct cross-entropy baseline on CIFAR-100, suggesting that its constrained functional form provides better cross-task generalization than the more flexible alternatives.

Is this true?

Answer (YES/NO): NO